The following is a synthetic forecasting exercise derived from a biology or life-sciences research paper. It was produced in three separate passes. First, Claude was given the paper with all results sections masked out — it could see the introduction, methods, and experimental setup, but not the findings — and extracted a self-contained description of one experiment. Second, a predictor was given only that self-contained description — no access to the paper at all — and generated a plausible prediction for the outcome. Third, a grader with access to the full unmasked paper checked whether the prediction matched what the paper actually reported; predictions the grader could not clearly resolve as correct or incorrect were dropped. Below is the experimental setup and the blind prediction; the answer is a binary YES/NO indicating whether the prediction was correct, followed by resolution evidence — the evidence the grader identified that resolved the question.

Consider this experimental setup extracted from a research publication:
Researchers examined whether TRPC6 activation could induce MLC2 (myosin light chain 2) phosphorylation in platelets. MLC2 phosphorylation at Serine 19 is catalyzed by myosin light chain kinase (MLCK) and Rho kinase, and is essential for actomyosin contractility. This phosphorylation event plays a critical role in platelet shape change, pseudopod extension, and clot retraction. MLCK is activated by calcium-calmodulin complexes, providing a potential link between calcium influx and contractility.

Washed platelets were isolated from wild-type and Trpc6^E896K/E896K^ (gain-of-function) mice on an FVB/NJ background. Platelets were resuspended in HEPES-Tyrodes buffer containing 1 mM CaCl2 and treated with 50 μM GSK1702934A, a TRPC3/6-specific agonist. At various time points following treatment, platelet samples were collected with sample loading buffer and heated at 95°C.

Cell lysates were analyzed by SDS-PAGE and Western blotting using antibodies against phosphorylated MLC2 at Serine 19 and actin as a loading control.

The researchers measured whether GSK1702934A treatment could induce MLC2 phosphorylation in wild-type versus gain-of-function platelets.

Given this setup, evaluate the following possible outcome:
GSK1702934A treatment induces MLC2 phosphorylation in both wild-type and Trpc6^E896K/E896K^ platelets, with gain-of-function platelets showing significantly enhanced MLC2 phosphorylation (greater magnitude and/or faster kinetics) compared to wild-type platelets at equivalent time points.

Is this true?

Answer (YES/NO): NO